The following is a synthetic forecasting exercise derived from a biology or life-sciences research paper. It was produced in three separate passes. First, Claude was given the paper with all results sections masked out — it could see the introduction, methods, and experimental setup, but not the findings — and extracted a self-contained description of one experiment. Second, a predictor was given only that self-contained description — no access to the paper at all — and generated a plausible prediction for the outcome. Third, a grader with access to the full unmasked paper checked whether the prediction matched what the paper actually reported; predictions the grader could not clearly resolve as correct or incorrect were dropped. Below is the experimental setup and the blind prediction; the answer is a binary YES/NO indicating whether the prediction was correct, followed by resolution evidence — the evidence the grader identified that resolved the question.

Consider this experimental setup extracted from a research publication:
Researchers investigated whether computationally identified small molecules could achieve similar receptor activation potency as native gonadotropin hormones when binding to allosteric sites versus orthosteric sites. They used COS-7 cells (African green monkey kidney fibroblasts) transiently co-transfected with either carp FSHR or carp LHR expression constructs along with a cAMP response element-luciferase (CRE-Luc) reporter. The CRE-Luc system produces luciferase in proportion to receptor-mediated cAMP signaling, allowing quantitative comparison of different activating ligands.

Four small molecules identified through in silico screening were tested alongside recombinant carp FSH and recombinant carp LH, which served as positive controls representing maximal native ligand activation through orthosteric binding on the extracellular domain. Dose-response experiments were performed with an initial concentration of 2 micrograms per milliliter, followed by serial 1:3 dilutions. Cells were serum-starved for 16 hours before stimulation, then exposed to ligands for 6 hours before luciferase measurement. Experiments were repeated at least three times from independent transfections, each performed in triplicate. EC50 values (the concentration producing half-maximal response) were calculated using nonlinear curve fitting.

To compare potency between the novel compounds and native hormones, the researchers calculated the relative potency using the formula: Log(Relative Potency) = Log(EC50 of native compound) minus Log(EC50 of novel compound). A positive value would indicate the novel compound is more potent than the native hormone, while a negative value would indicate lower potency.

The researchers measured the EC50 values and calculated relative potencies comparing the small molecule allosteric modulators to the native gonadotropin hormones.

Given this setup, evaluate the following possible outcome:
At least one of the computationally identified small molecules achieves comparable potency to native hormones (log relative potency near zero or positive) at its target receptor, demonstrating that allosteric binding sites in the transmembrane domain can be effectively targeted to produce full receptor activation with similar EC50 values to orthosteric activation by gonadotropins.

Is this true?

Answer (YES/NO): YES